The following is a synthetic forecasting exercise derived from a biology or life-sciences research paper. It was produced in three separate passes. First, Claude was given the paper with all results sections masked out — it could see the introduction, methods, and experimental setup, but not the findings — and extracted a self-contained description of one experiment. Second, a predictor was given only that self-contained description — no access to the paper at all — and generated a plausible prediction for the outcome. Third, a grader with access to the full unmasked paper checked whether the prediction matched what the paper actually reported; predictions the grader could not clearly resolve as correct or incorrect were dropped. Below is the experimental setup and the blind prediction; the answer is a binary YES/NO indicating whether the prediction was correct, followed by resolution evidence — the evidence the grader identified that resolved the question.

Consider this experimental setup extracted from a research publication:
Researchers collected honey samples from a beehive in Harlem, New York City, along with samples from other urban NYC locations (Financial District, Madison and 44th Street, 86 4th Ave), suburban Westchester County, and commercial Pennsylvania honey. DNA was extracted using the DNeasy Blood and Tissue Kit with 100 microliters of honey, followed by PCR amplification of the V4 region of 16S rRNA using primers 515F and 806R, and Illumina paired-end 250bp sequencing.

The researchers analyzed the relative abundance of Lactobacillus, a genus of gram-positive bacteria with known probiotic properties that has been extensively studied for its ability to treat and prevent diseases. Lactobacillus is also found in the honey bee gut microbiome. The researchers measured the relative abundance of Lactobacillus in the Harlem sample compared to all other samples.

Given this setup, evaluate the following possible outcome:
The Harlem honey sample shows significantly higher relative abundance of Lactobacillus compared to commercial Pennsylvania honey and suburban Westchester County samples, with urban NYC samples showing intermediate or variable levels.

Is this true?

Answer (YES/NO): NO